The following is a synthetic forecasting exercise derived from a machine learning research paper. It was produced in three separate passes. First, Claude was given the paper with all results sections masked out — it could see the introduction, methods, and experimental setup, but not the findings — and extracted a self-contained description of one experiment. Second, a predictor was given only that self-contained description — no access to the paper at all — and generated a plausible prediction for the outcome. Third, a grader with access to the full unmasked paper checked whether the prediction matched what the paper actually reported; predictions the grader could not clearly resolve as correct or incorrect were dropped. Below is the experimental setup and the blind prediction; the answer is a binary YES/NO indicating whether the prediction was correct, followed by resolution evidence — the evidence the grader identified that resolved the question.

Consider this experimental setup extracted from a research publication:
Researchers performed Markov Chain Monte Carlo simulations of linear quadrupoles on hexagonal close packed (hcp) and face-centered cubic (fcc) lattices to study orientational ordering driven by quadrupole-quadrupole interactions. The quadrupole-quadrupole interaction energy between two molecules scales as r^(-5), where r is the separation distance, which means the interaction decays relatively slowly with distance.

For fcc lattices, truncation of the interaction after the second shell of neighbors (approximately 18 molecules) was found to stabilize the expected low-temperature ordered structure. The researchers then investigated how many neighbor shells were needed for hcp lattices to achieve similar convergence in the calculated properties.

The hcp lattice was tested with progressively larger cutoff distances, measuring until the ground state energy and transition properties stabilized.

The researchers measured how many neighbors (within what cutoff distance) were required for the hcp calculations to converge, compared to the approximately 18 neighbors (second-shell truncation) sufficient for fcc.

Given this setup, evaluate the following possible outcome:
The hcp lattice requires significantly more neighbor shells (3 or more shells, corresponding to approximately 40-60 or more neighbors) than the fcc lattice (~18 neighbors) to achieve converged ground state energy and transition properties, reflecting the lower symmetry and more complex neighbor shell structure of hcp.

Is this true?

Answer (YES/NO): NO